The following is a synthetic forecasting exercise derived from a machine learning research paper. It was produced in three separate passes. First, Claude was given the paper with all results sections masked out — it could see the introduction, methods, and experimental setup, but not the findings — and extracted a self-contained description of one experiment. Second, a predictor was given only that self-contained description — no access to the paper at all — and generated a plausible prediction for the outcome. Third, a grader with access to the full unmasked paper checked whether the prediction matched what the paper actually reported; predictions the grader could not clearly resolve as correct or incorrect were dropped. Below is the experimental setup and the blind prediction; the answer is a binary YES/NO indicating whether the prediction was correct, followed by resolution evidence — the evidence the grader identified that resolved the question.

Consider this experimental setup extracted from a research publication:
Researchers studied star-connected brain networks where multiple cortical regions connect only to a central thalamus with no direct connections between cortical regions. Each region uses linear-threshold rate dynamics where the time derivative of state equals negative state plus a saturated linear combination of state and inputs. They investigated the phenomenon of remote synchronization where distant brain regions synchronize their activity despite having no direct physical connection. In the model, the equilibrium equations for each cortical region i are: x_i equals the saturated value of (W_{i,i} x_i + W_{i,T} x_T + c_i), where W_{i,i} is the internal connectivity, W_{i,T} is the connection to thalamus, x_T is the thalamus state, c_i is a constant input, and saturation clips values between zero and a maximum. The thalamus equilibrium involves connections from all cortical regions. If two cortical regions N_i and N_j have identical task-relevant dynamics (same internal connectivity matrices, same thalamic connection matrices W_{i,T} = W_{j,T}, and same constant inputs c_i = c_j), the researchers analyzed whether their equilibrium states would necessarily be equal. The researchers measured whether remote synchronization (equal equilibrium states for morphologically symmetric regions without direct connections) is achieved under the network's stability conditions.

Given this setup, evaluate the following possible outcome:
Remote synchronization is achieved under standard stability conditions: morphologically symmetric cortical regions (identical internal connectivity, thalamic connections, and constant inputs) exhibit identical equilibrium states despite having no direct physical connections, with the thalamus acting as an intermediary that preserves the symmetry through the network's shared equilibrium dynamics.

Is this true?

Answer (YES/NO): YES